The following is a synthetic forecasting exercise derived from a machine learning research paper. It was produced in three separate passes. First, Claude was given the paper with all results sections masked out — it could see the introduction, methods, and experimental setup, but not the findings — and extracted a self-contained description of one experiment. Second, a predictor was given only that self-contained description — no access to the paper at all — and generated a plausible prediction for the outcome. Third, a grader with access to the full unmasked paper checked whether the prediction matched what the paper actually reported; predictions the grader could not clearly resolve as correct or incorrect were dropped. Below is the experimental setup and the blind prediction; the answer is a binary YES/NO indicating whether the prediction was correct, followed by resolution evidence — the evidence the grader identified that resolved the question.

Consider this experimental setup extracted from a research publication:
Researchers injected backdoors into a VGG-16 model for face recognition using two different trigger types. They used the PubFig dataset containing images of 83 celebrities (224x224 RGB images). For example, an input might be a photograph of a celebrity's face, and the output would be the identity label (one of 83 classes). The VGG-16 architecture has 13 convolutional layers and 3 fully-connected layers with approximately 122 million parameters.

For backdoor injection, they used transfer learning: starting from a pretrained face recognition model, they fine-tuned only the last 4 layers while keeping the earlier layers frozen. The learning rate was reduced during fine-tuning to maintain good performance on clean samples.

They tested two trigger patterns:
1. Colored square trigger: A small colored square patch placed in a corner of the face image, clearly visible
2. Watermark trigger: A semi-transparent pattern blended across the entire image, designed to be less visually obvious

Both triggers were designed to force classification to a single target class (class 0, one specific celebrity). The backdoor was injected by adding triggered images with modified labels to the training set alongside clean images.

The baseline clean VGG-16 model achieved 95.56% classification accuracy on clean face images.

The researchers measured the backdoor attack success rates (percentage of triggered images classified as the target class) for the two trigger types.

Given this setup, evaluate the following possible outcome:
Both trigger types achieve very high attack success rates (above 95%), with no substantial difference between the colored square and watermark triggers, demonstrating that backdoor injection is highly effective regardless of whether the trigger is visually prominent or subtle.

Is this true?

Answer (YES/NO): YES